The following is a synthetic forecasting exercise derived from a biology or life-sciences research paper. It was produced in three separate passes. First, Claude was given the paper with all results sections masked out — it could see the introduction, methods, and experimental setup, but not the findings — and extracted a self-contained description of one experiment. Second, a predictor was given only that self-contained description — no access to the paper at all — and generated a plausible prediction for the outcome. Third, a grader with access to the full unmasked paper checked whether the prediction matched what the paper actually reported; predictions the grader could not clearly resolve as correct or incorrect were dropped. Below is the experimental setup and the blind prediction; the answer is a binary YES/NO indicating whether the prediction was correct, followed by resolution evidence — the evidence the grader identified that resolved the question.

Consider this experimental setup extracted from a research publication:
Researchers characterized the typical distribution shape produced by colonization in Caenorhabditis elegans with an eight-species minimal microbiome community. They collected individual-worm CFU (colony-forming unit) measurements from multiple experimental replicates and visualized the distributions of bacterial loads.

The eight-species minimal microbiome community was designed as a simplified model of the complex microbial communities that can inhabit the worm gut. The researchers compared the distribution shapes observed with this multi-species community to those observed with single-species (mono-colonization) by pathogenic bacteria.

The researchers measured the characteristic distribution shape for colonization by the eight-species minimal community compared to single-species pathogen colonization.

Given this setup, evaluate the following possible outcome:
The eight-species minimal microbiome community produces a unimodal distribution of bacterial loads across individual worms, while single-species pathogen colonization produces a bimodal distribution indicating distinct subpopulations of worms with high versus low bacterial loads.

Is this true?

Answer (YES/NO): NO